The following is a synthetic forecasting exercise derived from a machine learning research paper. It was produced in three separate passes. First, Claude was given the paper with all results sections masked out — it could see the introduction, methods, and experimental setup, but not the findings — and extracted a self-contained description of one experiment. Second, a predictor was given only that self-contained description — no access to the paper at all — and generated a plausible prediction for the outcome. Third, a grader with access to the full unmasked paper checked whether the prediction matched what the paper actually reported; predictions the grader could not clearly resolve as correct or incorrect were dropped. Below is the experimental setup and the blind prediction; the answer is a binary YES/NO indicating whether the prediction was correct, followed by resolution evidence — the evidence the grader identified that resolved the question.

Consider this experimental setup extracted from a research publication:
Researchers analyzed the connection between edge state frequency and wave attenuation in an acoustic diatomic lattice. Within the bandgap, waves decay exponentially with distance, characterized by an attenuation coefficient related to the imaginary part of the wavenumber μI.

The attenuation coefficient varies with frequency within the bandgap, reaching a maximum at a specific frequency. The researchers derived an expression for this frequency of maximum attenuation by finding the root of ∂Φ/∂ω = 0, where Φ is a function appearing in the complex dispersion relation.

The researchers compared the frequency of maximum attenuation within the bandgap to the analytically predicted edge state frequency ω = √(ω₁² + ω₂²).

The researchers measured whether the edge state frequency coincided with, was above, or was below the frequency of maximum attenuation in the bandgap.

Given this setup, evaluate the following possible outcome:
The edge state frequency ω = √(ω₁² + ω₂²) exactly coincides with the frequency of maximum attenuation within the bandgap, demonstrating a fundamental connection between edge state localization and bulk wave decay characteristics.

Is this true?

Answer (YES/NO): YES